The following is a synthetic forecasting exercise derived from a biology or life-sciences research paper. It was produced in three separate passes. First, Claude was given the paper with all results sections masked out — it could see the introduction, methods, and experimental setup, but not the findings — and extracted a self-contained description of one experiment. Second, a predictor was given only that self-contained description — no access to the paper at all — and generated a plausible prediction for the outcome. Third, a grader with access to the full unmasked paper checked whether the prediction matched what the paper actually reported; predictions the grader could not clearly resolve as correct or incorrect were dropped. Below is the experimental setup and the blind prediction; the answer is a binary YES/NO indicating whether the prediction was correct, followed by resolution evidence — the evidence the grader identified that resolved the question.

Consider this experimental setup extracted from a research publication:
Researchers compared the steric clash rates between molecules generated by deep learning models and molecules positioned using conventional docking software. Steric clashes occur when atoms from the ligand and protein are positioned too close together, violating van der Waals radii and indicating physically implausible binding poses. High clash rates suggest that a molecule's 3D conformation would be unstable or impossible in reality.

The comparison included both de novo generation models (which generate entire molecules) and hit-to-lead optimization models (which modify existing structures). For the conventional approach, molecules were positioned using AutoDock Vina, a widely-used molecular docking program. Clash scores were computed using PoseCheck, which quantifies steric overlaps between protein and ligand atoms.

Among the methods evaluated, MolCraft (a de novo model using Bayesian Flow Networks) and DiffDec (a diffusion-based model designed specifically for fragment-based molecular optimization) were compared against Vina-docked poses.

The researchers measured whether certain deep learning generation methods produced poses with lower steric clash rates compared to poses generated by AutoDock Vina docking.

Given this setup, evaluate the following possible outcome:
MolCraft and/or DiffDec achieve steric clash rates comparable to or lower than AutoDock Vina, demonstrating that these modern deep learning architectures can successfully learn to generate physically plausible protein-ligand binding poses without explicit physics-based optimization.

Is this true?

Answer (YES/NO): YES